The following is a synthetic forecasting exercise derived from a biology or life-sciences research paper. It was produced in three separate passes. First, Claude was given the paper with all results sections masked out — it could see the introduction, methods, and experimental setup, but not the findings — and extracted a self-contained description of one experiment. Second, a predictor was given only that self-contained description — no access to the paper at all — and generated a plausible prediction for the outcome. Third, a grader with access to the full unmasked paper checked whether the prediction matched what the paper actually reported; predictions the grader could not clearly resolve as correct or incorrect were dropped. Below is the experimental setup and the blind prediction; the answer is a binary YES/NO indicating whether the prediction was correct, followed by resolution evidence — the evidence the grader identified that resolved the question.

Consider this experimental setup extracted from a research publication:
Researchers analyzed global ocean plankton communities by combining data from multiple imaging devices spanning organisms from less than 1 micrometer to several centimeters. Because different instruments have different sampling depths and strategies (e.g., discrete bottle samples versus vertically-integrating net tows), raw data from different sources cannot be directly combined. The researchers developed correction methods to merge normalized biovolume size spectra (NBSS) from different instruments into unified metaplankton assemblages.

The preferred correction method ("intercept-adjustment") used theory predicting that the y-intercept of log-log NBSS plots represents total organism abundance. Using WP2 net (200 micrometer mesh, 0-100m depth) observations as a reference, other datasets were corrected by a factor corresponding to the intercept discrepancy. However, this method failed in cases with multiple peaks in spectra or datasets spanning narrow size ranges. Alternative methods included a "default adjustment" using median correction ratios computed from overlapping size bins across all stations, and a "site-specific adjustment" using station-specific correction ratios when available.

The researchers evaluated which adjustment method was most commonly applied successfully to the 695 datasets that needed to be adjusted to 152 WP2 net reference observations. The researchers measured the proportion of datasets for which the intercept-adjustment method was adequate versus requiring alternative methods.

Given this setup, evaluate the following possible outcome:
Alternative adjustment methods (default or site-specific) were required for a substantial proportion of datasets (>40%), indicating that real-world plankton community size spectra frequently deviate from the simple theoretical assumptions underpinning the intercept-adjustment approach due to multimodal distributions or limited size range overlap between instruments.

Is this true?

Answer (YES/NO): NO